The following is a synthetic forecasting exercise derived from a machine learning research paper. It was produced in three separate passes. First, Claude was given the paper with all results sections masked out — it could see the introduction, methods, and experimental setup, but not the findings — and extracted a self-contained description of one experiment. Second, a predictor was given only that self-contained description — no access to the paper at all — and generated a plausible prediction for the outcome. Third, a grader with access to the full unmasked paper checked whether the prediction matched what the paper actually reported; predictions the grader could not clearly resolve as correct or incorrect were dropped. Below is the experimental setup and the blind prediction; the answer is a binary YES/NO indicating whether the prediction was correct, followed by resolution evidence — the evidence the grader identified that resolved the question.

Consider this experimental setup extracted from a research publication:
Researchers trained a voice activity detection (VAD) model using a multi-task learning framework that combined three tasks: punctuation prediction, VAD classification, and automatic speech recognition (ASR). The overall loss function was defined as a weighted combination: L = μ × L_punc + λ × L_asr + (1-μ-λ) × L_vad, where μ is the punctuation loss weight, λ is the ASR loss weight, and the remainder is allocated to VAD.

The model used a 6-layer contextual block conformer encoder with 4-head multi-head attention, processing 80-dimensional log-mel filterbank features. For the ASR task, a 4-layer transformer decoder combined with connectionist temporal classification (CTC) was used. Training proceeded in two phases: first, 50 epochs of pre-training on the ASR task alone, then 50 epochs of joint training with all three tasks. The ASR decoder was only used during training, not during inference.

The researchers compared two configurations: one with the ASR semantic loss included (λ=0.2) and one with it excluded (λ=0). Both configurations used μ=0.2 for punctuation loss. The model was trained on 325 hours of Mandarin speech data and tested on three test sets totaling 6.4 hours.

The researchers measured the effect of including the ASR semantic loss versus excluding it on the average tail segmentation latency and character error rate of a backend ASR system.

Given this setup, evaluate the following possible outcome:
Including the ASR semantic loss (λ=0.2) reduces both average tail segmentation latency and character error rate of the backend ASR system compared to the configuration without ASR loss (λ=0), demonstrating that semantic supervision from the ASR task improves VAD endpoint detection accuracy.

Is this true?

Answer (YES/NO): YES